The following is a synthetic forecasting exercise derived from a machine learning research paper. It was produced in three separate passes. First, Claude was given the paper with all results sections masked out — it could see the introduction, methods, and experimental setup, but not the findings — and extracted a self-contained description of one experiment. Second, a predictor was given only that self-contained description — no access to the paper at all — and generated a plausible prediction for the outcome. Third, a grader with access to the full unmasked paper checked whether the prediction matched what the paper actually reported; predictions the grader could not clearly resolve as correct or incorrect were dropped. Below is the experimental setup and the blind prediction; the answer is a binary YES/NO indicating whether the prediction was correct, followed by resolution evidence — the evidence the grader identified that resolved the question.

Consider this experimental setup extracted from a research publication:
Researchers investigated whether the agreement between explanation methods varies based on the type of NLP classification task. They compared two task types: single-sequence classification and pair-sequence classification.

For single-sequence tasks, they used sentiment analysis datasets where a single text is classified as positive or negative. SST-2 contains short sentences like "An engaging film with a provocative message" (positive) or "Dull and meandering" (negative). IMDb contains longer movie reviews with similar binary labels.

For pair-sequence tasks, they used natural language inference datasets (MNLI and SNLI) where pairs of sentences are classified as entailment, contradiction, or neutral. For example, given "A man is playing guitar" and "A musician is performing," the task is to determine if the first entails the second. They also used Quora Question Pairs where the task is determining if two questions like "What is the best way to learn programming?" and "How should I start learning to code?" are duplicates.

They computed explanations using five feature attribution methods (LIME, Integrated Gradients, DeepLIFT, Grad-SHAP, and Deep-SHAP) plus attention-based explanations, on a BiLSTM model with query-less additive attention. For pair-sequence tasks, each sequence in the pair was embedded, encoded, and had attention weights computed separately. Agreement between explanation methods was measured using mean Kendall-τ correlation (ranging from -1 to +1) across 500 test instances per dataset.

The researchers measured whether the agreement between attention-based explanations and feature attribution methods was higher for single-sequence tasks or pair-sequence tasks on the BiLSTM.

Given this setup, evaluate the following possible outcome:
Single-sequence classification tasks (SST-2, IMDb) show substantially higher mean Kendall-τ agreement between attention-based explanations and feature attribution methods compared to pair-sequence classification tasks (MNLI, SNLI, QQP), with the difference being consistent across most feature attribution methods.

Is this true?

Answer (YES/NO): YES